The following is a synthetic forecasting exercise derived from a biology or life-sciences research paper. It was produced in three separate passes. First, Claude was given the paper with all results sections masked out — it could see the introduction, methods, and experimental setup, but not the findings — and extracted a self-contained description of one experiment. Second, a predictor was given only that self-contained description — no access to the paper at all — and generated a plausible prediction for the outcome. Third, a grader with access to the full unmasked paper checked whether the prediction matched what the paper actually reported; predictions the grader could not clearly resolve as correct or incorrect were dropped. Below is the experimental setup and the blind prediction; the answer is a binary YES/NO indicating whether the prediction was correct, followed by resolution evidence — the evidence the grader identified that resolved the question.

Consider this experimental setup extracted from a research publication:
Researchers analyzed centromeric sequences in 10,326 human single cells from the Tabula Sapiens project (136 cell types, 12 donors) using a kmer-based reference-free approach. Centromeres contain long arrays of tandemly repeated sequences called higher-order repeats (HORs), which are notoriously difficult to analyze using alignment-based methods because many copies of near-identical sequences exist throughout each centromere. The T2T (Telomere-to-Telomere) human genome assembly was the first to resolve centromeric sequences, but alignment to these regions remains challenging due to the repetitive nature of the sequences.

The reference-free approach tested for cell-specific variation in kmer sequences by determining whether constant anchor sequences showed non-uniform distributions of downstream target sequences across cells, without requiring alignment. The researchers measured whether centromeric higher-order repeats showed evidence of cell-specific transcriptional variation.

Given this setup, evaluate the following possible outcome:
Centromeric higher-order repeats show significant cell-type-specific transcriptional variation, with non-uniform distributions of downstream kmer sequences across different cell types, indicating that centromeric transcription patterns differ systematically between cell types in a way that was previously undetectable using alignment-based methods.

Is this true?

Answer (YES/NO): YES